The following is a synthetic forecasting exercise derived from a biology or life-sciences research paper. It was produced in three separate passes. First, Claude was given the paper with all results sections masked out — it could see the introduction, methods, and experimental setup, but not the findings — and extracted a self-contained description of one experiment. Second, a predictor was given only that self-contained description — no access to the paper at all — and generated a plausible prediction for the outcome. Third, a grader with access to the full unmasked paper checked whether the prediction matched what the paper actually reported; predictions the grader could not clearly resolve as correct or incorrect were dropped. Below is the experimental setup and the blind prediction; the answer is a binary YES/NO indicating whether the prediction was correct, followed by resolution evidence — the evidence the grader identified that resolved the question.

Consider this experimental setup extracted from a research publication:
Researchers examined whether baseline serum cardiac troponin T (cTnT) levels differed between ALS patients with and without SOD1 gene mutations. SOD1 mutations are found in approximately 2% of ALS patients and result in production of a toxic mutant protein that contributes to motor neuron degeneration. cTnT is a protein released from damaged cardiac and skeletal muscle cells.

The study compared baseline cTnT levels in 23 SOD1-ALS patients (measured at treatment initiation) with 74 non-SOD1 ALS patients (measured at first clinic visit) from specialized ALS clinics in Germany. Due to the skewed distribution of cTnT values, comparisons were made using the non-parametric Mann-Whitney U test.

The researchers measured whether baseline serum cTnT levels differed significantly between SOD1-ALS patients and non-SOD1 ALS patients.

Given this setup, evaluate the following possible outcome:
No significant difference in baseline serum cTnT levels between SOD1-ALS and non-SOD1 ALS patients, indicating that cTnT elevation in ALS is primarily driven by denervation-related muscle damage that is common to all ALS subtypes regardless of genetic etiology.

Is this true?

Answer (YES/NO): YES